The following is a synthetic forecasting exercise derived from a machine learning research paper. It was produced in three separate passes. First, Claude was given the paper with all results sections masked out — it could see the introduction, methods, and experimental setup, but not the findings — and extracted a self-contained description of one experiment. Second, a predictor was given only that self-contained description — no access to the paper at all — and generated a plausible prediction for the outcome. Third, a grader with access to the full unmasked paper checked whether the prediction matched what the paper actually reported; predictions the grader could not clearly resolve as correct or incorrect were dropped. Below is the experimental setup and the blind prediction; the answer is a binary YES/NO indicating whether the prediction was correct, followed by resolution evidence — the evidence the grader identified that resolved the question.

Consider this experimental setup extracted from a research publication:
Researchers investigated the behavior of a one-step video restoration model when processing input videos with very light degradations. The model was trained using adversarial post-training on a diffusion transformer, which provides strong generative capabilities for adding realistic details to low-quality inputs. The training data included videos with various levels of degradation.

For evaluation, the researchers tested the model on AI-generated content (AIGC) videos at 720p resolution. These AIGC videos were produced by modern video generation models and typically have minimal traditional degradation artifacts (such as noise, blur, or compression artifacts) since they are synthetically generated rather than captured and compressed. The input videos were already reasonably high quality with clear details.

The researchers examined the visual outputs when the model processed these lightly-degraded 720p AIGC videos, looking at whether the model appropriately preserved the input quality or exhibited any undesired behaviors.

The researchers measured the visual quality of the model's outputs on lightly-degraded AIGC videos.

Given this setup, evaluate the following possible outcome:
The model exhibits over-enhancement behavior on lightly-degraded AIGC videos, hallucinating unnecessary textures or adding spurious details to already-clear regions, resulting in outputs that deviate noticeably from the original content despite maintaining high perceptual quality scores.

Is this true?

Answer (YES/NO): YES